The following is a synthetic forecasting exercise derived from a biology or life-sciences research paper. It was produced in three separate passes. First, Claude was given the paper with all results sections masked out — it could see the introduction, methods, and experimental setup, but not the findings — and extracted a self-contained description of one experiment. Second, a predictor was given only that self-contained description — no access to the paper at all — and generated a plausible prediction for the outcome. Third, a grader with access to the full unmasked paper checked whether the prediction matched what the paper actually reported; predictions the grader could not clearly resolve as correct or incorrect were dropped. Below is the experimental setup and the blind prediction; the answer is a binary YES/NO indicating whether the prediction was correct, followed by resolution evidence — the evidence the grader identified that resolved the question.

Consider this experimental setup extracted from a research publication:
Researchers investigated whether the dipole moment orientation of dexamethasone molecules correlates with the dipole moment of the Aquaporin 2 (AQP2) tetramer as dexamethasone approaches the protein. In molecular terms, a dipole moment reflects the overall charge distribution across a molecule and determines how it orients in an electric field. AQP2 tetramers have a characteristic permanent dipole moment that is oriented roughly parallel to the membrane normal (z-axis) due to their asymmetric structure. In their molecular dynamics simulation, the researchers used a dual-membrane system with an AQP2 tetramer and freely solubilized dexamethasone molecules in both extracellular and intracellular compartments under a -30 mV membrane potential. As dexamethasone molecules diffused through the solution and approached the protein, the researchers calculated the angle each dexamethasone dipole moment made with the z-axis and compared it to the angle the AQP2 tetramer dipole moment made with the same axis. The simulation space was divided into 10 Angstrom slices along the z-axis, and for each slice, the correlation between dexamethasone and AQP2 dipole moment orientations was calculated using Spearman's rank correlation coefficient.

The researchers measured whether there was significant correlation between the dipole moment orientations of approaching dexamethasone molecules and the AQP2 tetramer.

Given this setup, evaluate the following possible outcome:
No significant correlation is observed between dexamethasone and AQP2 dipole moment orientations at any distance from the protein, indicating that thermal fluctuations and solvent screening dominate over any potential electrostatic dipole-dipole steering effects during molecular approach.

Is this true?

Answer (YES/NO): NO